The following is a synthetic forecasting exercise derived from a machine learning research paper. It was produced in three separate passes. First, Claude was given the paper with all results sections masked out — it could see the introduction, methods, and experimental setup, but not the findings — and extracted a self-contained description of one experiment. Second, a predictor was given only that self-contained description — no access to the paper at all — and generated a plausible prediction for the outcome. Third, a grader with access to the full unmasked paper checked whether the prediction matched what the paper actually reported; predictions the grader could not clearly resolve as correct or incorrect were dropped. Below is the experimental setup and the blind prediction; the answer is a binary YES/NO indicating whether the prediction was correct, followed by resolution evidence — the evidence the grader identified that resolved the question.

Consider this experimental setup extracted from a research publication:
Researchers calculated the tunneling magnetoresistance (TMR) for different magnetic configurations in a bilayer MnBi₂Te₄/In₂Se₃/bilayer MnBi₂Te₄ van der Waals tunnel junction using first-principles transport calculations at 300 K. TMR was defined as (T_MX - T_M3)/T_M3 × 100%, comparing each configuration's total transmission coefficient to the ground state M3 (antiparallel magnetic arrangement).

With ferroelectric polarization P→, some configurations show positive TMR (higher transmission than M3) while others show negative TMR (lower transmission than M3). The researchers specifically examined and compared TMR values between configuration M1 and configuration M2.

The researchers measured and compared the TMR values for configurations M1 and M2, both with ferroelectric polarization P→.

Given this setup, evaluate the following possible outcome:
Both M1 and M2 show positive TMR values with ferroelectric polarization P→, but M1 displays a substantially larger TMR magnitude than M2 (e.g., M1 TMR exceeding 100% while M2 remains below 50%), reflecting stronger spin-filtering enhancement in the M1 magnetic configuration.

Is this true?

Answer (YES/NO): NO